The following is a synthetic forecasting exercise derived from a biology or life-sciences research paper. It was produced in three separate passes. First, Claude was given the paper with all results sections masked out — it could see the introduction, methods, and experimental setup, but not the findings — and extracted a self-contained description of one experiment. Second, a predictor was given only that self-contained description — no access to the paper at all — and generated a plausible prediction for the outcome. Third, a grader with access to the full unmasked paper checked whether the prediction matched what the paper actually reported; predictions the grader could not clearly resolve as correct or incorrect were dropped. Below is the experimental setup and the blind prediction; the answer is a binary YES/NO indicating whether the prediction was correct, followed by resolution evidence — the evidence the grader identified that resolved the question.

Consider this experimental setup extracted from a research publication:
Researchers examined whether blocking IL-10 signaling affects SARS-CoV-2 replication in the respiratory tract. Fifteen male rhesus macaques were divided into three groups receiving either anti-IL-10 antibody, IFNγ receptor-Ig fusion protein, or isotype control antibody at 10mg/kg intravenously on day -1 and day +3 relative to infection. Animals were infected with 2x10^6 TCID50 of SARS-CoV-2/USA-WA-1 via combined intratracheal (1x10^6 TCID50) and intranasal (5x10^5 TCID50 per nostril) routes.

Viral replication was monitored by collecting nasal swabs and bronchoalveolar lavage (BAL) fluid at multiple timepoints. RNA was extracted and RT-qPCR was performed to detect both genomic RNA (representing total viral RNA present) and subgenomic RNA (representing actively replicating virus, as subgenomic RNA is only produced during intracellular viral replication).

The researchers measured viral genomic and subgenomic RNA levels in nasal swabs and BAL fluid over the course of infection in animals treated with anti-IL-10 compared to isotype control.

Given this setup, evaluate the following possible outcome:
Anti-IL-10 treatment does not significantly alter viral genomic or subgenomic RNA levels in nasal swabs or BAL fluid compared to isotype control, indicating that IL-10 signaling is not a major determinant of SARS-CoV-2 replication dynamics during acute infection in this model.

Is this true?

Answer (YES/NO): YES